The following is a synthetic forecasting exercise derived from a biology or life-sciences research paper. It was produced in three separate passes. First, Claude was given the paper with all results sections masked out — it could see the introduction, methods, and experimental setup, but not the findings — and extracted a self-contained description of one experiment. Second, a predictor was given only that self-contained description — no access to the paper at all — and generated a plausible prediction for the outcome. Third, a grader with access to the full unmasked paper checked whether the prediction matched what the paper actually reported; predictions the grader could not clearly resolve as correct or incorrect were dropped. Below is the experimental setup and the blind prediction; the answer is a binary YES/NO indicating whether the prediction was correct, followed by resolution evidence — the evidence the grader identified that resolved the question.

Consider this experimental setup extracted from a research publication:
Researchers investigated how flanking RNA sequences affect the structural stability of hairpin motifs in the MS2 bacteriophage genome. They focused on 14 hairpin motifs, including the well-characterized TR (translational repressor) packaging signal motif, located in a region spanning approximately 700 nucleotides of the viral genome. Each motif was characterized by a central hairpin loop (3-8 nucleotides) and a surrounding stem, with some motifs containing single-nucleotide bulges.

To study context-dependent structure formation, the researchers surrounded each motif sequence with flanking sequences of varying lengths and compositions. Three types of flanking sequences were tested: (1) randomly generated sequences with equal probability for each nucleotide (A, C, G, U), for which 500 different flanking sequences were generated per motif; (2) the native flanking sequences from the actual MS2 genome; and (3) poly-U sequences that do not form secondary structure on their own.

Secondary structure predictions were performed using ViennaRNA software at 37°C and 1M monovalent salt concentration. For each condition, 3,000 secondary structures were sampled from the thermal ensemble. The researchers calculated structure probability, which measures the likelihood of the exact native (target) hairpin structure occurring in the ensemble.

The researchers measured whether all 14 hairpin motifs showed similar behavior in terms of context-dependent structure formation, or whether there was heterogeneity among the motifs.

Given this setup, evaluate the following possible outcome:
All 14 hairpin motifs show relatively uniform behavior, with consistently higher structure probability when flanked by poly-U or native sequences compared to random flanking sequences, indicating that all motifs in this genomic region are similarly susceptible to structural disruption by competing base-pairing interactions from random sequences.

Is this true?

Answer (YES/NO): NO